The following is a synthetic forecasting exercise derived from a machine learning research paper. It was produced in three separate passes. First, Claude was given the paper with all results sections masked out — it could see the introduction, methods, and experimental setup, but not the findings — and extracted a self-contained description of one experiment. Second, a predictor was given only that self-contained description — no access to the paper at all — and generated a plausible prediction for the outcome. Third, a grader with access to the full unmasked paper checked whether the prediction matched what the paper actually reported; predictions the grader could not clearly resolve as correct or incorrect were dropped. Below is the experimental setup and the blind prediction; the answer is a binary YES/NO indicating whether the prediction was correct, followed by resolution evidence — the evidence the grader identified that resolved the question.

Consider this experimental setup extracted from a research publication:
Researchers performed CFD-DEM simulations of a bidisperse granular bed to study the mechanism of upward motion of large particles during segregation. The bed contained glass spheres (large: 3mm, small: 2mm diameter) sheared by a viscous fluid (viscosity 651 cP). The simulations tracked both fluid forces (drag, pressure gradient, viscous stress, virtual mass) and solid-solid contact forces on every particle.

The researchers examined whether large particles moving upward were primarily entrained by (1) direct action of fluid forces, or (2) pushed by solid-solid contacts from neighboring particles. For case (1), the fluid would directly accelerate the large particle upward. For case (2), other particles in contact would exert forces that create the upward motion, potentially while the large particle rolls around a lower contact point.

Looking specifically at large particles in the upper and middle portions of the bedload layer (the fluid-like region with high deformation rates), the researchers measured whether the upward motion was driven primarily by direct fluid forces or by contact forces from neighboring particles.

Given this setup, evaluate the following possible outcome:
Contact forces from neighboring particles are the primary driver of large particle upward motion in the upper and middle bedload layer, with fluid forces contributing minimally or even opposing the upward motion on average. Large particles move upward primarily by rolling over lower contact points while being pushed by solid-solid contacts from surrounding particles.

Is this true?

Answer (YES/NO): NO